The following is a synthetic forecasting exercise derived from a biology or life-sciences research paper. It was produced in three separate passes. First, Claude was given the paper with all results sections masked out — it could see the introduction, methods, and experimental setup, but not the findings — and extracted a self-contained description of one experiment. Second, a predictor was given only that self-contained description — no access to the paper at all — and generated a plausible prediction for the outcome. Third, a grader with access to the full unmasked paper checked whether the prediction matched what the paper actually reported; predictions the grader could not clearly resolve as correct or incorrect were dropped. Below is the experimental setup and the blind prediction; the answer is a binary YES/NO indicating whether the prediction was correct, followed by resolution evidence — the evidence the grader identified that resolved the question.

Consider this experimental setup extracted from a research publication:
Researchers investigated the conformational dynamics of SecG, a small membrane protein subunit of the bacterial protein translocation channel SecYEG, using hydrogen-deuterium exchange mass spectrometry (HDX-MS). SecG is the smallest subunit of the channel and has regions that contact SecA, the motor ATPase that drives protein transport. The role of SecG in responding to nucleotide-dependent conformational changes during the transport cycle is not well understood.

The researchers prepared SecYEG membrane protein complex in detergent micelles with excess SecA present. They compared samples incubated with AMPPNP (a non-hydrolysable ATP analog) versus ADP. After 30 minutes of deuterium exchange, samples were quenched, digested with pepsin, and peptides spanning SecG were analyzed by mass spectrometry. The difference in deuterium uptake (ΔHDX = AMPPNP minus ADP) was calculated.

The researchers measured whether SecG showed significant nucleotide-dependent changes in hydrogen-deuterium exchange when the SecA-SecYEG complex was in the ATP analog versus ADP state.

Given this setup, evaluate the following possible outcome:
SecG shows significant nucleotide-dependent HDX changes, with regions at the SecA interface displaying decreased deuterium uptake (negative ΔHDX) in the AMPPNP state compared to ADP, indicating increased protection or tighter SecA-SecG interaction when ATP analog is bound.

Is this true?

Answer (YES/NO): NO